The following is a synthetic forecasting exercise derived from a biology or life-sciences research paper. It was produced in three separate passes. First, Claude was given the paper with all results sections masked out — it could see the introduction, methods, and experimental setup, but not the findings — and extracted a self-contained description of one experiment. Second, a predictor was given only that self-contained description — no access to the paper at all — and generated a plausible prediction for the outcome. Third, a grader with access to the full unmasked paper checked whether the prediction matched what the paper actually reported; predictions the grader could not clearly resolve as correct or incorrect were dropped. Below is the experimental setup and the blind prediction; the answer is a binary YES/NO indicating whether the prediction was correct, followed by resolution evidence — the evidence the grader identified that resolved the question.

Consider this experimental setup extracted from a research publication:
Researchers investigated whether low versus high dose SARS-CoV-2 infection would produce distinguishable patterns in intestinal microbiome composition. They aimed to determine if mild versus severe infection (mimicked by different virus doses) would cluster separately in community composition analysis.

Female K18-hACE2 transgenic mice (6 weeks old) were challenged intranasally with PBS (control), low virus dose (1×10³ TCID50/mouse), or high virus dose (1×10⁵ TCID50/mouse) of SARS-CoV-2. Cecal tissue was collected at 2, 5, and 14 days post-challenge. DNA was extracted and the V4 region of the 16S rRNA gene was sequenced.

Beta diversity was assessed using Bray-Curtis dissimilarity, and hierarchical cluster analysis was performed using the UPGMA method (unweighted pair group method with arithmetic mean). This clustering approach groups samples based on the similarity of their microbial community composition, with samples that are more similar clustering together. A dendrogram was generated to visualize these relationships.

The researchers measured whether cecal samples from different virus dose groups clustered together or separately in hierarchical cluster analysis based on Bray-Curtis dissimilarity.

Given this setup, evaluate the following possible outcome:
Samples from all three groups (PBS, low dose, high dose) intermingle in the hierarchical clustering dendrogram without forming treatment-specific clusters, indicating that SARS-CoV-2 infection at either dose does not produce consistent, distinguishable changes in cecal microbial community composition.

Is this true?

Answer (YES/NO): NO